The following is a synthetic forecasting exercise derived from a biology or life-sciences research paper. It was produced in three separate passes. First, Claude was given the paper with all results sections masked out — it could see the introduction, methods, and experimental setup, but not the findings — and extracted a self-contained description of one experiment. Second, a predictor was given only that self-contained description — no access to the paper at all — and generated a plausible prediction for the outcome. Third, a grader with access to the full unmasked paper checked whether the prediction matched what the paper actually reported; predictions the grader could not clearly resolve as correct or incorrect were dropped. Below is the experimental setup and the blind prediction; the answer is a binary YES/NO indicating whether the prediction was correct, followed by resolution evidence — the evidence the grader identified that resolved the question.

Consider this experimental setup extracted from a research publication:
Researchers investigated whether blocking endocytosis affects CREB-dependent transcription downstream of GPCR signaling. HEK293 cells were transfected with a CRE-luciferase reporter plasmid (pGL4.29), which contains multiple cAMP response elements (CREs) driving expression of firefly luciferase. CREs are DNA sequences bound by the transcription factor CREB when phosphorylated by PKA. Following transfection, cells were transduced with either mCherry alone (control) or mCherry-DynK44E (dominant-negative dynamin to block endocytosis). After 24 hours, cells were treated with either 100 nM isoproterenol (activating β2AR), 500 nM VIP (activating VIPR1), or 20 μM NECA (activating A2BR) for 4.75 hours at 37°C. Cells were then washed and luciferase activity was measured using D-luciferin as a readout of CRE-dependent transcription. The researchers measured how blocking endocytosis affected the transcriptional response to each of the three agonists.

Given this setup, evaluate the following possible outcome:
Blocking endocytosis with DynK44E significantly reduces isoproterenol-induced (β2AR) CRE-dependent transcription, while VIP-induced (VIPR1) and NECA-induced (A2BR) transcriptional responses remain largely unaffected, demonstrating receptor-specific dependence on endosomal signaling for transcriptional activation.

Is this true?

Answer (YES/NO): NO